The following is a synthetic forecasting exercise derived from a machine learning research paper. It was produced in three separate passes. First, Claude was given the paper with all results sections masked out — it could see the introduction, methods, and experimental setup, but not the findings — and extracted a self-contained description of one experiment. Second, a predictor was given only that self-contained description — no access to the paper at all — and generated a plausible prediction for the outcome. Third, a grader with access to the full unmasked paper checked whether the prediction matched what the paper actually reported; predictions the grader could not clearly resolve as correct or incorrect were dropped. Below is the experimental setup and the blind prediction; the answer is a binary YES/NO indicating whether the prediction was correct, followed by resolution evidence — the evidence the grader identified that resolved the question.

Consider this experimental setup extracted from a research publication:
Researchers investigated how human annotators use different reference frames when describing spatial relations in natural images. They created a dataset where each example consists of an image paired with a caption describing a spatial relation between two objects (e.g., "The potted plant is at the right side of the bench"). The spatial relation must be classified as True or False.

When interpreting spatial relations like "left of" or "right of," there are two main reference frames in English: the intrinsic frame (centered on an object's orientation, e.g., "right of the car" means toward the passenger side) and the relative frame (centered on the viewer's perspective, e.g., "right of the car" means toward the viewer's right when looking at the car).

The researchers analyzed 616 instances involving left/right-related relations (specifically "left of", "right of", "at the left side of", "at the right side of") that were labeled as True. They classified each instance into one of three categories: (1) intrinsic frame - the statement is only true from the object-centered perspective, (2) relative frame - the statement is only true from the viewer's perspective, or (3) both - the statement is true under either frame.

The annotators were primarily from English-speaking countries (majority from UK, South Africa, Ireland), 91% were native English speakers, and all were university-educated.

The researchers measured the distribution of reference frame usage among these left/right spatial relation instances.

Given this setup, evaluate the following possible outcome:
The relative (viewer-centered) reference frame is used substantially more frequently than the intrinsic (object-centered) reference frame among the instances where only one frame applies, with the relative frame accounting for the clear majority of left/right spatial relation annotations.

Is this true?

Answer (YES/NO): YES